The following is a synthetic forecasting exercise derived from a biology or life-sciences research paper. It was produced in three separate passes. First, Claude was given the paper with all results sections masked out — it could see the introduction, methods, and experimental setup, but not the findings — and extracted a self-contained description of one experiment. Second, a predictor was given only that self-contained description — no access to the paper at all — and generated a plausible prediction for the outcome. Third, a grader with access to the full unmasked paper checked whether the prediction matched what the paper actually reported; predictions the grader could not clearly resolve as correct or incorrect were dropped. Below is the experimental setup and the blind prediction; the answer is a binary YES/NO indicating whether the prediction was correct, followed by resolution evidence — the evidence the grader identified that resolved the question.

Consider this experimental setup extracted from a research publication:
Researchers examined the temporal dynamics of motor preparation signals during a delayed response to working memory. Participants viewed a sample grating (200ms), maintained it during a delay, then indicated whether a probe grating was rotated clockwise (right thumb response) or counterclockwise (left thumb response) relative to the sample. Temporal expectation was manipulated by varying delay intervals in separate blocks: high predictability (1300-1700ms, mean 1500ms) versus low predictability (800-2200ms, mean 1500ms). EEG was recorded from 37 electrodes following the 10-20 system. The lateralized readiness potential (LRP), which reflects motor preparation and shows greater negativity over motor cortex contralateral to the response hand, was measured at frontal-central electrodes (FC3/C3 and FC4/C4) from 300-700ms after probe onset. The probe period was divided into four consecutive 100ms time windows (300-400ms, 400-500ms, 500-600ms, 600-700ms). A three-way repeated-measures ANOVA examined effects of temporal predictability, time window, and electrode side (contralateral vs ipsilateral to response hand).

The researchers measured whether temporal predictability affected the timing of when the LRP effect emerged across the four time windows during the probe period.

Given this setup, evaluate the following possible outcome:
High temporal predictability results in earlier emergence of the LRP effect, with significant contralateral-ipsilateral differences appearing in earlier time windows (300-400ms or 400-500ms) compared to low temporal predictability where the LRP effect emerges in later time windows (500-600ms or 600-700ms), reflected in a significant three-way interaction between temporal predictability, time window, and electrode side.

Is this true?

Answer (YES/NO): NO